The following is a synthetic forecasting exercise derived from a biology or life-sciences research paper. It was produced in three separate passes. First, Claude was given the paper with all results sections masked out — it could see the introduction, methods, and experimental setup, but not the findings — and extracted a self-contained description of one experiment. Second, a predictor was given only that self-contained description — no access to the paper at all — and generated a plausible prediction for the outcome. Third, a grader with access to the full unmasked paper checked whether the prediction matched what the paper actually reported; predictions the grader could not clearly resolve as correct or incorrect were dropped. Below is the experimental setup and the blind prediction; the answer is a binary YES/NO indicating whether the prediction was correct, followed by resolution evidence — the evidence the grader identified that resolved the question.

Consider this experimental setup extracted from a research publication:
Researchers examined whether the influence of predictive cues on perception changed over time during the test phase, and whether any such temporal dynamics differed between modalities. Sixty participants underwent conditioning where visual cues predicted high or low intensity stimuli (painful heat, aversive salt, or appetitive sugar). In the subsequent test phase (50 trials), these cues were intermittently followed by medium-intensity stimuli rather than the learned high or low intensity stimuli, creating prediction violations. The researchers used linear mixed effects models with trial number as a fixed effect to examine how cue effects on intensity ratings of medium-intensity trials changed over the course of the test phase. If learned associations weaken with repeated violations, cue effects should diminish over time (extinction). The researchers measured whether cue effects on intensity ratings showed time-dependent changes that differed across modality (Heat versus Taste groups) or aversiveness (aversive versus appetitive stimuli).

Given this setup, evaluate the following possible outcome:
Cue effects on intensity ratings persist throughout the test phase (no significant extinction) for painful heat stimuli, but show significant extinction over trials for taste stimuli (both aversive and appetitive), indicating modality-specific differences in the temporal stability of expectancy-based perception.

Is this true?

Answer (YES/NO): NO